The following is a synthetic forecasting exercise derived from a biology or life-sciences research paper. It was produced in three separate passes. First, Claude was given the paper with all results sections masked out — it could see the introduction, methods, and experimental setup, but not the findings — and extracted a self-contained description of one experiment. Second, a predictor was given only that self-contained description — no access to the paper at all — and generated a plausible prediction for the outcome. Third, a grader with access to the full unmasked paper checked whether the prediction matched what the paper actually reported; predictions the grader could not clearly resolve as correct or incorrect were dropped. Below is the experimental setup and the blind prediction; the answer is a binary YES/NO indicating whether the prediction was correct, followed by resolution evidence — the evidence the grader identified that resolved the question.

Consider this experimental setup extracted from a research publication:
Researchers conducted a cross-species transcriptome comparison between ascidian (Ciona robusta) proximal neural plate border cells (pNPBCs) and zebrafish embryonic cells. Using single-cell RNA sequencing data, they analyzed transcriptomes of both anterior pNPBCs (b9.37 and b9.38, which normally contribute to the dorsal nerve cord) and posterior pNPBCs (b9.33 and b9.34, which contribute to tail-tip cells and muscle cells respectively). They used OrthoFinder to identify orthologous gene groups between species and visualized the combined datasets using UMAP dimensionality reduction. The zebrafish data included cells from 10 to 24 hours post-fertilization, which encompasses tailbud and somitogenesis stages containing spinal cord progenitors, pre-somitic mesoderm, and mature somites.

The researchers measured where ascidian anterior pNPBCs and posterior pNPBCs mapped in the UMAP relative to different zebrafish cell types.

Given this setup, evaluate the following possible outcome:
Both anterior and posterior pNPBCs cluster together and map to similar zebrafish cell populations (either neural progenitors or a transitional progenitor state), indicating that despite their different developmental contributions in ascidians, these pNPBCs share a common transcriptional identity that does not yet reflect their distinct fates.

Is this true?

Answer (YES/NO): NO